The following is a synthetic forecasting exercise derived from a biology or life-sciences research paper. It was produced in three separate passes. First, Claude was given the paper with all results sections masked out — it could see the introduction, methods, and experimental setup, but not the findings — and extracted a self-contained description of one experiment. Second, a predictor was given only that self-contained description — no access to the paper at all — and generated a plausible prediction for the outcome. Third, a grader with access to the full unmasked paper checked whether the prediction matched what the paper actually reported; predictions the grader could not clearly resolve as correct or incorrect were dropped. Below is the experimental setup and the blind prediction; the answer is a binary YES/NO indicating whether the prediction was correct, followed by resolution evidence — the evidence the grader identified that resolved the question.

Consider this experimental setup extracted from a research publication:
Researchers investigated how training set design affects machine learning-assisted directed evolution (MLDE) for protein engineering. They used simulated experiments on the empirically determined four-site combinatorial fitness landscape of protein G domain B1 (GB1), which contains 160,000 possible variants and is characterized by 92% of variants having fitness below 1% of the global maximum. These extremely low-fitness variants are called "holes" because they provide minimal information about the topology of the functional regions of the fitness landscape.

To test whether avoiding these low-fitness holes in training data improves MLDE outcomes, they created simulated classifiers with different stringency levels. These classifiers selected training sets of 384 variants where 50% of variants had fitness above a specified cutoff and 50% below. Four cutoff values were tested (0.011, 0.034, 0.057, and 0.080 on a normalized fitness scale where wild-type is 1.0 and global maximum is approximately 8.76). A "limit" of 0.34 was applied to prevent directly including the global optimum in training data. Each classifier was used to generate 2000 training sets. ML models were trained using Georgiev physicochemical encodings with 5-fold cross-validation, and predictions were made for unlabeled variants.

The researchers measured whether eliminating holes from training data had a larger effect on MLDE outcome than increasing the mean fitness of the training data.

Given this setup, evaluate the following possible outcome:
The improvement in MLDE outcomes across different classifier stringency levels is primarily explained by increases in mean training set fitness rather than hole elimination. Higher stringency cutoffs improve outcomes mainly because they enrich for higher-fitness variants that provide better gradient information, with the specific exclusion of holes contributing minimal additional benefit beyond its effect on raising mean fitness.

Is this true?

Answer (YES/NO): NO